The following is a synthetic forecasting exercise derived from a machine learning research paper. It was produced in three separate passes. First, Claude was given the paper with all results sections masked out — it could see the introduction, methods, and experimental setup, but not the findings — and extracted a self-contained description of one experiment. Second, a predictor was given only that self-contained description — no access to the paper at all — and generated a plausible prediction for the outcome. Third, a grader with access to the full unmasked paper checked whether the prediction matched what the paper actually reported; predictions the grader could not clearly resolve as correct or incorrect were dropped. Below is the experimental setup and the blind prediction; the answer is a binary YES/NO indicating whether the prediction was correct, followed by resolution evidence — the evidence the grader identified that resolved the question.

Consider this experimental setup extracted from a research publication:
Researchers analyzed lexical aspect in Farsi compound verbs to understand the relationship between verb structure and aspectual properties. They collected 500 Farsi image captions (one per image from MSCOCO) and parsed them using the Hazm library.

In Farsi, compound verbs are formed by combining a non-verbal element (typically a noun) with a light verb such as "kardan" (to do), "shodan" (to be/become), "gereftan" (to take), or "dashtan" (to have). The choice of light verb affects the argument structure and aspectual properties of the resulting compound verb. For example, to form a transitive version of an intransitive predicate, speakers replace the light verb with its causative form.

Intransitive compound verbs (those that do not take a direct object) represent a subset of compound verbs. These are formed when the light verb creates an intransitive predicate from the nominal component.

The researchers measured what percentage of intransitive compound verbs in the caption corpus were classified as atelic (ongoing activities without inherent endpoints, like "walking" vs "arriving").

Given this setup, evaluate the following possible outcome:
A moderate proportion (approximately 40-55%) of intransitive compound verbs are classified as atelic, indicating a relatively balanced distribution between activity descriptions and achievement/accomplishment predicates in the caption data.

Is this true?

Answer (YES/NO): NO